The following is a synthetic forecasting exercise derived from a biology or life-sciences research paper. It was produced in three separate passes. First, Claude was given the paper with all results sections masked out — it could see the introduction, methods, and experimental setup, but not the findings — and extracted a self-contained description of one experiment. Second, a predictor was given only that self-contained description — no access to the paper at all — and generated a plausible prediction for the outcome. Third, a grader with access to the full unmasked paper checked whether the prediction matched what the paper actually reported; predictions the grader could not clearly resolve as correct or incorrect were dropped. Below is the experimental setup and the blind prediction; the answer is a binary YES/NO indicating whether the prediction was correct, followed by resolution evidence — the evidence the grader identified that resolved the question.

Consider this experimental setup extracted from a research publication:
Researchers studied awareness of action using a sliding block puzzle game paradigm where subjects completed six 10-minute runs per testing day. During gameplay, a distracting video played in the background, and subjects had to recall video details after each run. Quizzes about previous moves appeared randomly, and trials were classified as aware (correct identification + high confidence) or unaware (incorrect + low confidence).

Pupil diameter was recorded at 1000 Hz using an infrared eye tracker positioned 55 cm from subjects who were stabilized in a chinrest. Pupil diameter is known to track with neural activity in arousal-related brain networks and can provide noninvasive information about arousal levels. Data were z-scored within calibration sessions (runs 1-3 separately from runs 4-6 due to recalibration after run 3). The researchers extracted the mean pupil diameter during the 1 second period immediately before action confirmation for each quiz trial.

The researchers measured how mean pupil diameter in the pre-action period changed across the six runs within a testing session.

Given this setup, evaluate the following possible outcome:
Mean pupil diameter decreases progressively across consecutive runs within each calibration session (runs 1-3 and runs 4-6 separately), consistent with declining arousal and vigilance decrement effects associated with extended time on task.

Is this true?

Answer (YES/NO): YES